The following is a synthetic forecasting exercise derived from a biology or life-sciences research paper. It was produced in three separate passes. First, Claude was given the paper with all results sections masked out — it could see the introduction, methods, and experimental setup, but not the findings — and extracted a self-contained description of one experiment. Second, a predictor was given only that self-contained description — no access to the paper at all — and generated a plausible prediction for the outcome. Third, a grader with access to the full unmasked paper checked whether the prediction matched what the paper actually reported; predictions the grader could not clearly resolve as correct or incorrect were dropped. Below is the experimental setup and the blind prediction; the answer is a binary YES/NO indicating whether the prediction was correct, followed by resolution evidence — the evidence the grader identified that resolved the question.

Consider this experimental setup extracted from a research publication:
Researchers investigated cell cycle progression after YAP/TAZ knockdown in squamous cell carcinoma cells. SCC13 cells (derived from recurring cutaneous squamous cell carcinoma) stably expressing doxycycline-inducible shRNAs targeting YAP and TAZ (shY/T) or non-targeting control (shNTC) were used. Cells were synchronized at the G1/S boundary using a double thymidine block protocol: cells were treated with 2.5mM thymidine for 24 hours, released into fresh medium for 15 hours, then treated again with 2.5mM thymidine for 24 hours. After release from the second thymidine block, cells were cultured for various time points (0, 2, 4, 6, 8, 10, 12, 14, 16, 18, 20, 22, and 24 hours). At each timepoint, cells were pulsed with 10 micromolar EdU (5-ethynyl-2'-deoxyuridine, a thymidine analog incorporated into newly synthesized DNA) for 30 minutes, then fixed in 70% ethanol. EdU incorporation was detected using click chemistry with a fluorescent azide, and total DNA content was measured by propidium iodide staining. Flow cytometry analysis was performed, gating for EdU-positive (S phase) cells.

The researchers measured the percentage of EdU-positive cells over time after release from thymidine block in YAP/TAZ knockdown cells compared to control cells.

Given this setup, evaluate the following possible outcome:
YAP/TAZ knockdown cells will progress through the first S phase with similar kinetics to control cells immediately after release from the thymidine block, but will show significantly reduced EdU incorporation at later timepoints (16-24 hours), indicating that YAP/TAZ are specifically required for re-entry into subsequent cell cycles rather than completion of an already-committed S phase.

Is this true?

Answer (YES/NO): NO